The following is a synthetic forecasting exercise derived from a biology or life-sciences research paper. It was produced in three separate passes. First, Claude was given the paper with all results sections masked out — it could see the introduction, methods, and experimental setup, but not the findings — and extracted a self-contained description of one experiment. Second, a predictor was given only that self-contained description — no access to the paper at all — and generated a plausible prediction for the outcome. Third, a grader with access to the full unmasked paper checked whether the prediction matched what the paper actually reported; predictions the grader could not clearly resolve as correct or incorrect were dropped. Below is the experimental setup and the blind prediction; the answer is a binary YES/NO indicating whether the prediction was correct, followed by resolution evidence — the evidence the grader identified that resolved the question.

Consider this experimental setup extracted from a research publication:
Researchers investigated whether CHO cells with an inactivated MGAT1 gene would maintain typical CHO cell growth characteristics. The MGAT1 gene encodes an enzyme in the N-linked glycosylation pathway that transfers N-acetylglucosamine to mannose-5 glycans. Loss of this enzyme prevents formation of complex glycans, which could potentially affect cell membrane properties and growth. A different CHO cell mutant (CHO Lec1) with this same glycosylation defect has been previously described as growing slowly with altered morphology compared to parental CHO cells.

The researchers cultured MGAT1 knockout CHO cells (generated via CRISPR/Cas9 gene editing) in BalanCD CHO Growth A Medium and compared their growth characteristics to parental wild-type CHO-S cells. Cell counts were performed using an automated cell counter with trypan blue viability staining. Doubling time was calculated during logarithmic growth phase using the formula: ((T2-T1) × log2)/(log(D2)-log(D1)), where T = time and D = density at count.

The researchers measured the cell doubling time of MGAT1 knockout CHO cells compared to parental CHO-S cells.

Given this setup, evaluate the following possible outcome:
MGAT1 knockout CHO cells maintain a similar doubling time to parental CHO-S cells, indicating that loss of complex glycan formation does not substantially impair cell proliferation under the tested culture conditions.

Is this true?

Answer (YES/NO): YES